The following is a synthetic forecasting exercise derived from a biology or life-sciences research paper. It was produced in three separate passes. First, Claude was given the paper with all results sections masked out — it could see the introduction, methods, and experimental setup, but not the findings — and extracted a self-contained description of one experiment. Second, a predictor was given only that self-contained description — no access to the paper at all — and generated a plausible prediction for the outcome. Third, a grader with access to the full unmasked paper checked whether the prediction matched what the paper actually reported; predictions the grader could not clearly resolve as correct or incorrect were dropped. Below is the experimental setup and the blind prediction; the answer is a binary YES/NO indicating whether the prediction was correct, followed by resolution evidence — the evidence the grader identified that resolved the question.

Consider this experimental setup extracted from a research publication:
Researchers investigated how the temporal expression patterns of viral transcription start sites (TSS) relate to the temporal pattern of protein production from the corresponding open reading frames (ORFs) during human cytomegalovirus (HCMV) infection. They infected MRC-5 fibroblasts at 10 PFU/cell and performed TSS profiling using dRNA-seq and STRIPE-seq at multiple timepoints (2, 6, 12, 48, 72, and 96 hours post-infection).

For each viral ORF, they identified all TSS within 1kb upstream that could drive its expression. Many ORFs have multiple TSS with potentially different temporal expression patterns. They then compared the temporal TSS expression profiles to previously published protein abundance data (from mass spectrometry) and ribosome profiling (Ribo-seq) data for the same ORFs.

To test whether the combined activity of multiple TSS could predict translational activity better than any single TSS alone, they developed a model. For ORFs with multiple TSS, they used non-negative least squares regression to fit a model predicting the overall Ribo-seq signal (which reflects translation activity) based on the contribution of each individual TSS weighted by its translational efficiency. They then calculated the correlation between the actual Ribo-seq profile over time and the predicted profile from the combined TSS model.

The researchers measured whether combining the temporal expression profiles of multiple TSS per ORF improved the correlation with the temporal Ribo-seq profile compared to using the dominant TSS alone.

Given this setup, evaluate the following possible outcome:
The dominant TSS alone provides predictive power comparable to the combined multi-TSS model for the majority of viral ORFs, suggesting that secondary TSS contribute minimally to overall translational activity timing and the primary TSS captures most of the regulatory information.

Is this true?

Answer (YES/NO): NO